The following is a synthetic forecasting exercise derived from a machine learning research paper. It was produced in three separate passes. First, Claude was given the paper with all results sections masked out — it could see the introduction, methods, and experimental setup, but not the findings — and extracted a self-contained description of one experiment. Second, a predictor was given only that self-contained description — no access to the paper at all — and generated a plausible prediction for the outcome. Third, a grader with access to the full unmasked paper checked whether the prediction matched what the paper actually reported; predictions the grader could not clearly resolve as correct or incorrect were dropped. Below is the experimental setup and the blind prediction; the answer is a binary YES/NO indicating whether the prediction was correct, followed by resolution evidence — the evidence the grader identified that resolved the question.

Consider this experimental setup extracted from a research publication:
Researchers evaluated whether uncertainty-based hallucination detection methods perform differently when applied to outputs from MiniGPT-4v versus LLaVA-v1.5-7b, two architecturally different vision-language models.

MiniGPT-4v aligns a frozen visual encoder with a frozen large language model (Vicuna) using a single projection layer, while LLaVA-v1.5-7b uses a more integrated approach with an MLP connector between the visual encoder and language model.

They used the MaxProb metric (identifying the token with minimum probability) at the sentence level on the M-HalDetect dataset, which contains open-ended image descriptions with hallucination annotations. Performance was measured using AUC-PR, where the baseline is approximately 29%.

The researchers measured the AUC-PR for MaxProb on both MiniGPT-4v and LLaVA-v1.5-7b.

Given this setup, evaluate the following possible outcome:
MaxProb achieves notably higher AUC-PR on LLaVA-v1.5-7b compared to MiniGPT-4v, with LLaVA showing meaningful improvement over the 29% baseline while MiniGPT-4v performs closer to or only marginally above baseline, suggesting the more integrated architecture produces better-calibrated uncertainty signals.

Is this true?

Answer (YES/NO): NO